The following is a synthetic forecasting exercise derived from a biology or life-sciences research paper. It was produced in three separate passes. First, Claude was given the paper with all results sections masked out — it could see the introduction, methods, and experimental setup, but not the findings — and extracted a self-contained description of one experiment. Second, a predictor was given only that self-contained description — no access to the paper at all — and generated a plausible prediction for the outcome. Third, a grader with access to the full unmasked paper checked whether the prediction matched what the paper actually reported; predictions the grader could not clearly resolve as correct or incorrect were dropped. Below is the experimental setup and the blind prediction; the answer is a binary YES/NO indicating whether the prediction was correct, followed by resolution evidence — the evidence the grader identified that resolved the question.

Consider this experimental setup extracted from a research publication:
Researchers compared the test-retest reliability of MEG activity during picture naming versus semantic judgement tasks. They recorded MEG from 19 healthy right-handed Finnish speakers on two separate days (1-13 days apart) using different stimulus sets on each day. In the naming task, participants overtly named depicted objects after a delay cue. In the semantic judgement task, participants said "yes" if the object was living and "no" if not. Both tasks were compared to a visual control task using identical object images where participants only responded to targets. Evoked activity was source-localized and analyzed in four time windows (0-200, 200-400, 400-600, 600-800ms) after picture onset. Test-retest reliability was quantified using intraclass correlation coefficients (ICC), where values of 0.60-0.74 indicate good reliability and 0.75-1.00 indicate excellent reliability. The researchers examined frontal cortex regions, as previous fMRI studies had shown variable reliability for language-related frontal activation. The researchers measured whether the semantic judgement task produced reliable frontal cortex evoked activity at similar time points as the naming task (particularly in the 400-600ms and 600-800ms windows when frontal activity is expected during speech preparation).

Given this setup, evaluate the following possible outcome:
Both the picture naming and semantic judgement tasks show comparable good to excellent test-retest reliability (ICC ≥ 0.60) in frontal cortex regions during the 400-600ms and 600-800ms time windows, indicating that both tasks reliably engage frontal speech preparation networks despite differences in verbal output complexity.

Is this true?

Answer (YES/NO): NO